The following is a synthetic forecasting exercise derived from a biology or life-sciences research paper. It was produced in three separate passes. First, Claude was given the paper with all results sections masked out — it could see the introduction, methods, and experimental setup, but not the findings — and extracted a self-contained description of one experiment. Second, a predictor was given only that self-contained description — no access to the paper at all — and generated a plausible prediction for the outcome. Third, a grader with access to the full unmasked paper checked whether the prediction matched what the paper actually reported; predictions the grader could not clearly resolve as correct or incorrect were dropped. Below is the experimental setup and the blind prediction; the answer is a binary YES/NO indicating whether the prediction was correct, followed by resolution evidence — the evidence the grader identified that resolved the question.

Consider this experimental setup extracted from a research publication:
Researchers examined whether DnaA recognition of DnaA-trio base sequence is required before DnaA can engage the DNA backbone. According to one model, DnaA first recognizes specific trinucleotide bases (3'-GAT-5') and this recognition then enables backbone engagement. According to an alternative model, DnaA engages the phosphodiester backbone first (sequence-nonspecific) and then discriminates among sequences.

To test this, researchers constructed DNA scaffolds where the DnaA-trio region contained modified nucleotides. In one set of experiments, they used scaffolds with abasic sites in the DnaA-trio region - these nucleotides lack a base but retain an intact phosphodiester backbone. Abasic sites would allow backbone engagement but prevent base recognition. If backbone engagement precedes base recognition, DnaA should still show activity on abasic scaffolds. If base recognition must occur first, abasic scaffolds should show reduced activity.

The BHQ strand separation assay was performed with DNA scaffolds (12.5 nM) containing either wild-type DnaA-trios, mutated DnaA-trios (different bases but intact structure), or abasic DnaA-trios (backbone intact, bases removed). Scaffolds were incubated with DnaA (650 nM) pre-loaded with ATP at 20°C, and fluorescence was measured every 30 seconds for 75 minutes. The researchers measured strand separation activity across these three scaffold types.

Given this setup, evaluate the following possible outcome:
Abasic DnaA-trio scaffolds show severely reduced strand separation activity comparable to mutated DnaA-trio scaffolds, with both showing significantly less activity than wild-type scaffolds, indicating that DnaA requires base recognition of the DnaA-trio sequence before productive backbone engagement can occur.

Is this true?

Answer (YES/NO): YES